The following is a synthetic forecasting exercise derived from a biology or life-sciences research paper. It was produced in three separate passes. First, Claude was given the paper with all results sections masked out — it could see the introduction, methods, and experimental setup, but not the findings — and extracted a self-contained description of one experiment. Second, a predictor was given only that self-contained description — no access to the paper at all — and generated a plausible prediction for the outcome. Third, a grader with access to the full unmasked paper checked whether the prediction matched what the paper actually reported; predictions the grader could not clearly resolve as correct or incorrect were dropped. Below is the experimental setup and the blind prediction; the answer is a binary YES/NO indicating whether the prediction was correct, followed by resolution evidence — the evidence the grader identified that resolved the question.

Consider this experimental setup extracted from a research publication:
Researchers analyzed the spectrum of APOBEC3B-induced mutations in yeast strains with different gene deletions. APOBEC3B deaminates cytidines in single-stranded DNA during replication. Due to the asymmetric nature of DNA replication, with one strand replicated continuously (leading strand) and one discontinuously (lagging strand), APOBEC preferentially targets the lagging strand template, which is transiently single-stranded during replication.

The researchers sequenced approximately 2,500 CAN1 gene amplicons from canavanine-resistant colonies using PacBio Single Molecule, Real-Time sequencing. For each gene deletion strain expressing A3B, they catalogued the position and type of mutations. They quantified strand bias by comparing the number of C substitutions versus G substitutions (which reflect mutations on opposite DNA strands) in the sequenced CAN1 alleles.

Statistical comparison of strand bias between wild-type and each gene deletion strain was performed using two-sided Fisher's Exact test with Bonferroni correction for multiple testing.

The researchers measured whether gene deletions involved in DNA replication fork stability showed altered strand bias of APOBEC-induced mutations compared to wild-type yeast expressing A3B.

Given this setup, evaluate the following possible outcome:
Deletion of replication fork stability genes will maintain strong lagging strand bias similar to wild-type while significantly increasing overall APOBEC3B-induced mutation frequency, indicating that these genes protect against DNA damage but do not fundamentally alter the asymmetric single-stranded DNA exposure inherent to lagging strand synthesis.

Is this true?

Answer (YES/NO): NO